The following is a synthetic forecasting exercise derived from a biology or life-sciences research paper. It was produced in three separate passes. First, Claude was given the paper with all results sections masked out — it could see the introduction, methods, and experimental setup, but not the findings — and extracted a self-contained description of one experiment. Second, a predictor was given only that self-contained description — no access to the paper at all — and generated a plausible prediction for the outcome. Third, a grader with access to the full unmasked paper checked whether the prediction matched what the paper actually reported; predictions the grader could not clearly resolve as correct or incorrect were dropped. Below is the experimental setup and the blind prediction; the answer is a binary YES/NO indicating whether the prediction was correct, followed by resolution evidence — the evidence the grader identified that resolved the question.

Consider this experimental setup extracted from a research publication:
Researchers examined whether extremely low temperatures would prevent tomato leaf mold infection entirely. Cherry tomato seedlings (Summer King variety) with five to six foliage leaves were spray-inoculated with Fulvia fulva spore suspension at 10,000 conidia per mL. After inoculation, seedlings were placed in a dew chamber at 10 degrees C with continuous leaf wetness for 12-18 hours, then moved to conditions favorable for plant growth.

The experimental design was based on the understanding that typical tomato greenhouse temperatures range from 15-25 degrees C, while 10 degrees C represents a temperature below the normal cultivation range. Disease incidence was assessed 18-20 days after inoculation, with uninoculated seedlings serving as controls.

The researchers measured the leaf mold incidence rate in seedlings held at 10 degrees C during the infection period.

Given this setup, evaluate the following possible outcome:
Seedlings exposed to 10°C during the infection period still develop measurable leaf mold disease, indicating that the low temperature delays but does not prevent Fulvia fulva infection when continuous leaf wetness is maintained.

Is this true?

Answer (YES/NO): NO